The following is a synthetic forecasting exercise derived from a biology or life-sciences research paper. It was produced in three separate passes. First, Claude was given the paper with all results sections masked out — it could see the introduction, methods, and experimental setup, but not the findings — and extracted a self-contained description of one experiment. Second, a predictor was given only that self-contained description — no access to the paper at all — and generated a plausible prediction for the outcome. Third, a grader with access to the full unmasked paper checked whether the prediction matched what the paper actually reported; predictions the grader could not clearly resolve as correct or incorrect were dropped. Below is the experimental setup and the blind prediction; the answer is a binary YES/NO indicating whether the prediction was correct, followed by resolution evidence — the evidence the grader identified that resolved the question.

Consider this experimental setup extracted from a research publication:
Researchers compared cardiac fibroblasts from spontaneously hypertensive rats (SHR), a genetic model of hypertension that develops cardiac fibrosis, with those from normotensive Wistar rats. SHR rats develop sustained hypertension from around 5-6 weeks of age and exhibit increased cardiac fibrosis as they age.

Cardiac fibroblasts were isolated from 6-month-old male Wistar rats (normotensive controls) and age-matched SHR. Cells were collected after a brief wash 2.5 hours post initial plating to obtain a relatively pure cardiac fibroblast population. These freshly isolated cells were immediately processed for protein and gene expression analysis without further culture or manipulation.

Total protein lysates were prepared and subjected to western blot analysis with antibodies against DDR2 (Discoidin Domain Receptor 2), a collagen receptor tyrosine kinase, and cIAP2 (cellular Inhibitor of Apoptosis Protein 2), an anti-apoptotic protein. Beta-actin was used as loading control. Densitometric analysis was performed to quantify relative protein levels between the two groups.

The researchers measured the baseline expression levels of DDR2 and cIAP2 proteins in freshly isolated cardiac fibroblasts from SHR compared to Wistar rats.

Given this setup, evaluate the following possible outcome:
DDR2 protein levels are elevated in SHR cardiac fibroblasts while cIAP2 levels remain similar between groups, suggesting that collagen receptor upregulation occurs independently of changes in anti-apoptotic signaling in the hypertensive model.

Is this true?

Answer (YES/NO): NO